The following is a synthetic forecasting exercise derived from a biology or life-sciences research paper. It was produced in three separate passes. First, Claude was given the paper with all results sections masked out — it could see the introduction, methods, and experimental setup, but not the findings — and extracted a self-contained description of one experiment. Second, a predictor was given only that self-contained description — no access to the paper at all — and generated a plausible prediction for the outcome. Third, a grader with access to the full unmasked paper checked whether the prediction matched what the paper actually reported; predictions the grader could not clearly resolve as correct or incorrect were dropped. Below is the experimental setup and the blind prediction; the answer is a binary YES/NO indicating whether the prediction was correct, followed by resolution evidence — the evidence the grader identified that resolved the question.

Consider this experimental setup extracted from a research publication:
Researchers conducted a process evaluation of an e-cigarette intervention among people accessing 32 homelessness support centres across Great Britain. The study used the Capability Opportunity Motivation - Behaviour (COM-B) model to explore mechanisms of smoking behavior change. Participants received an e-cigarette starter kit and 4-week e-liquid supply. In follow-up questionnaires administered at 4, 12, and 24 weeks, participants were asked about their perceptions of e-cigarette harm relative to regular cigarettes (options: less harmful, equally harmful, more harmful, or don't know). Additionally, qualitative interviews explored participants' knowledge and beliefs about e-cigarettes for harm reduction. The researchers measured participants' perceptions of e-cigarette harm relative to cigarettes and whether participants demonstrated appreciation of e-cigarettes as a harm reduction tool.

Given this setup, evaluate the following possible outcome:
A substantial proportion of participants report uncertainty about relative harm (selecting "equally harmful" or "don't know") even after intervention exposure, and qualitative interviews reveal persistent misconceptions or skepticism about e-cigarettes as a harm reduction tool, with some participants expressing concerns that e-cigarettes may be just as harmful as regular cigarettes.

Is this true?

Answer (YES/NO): YES